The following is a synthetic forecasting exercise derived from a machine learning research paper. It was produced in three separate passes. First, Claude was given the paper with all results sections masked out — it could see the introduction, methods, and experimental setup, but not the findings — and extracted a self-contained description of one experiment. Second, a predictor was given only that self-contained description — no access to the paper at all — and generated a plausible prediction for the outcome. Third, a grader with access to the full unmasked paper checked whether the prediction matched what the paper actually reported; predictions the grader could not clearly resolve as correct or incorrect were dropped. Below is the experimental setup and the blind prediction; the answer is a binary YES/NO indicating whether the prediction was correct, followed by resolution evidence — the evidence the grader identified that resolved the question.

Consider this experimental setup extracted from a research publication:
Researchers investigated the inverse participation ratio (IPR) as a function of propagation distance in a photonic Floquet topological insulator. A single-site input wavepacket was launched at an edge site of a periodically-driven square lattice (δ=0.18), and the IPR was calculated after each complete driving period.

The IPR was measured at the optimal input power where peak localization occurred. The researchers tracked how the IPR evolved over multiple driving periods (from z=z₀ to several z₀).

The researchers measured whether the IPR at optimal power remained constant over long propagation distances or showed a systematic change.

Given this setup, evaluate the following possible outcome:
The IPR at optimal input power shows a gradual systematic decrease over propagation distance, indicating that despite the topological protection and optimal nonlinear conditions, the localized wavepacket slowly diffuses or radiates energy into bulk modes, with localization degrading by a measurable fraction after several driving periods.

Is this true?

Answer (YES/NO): YES